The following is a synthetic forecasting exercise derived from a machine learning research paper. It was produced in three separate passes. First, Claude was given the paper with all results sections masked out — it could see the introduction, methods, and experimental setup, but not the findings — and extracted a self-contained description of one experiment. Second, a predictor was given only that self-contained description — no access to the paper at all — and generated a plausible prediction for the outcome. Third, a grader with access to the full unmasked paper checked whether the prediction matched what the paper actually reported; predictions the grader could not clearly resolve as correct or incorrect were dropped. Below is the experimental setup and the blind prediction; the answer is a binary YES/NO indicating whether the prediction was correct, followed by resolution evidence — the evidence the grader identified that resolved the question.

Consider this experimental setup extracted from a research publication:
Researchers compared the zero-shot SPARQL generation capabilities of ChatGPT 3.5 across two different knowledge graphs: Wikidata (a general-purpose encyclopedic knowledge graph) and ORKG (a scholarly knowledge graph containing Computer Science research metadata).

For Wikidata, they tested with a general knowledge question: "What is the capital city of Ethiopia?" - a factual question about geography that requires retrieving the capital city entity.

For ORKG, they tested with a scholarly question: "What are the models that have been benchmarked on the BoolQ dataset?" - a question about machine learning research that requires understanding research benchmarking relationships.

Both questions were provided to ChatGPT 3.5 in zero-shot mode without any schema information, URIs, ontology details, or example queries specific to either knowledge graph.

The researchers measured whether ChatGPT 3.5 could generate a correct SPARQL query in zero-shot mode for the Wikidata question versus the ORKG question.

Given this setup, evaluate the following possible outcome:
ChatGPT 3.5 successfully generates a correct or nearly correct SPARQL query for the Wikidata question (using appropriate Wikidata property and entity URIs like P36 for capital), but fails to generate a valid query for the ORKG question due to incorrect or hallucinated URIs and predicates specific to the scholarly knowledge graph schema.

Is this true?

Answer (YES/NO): NO